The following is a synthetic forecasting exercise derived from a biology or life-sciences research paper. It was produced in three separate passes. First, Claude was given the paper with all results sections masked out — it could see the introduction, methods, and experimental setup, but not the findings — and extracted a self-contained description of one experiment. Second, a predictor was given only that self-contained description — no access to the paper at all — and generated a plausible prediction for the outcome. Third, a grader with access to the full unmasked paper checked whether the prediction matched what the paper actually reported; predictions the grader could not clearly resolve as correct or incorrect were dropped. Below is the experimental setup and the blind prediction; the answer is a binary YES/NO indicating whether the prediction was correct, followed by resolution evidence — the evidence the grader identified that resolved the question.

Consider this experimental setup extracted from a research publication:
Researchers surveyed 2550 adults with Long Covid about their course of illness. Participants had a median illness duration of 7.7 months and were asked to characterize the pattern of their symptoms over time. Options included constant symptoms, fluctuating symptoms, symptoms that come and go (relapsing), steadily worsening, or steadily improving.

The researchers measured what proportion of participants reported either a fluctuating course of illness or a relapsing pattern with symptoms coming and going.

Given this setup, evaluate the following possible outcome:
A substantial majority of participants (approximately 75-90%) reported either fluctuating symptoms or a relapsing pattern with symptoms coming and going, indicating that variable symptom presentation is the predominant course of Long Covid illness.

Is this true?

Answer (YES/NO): YES